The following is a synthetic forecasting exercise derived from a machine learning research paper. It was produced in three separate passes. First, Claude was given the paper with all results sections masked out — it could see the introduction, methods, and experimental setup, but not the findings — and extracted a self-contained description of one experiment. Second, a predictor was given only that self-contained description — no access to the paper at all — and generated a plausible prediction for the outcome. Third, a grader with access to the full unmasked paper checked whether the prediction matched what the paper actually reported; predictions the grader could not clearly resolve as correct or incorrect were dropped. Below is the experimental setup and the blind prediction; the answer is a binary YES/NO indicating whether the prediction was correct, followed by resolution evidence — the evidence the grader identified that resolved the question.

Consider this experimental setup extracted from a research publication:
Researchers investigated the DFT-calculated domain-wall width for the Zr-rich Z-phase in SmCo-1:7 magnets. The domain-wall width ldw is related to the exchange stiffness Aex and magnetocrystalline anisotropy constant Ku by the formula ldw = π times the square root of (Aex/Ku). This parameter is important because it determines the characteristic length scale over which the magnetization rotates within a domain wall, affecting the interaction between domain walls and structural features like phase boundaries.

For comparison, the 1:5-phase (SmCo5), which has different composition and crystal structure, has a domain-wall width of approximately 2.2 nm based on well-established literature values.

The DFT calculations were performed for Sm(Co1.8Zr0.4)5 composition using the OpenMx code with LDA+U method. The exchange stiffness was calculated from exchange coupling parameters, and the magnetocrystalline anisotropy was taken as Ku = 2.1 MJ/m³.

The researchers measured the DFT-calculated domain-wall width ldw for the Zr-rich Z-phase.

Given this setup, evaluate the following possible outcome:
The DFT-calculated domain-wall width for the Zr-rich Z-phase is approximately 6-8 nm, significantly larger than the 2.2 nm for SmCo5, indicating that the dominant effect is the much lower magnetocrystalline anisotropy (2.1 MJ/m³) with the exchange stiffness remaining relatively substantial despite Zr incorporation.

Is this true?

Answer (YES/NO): NO